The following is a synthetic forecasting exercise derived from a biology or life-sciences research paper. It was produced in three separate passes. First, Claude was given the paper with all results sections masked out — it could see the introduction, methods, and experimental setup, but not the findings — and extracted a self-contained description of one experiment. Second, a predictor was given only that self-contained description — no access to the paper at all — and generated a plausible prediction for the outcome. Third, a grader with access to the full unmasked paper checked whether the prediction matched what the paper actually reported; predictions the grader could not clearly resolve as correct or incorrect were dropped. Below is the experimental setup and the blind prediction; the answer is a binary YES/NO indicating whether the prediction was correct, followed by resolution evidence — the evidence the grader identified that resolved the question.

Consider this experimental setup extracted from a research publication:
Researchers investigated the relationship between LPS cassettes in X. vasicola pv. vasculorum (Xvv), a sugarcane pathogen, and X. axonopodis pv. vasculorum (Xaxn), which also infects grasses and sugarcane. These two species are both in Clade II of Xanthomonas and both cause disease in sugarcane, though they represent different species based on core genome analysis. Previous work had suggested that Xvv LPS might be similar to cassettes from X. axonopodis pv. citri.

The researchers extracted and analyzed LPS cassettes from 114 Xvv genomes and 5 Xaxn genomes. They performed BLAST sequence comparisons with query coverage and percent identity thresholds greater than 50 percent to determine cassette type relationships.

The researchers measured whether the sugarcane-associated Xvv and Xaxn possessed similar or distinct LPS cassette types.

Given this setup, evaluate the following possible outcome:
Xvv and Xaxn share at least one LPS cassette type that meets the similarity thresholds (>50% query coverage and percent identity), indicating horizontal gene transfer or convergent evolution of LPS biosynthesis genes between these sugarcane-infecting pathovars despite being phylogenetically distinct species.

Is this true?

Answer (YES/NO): YES